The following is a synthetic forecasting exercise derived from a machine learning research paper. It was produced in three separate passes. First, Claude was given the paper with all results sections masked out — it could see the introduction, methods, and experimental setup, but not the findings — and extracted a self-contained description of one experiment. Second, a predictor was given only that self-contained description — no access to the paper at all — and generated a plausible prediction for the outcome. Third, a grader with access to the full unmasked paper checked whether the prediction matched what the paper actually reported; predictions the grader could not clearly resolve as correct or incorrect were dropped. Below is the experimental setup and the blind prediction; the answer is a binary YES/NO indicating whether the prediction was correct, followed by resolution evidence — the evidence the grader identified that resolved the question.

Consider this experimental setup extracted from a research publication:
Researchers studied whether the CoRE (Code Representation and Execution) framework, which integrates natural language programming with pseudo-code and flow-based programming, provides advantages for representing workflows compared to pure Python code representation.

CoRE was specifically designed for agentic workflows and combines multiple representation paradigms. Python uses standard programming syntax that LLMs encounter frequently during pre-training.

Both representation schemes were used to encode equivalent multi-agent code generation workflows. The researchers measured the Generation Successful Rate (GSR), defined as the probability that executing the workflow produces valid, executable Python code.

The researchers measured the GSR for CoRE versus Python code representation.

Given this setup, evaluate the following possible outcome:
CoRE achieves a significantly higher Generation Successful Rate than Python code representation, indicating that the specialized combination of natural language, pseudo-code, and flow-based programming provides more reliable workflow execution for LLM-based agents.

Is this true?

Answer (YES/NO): YES